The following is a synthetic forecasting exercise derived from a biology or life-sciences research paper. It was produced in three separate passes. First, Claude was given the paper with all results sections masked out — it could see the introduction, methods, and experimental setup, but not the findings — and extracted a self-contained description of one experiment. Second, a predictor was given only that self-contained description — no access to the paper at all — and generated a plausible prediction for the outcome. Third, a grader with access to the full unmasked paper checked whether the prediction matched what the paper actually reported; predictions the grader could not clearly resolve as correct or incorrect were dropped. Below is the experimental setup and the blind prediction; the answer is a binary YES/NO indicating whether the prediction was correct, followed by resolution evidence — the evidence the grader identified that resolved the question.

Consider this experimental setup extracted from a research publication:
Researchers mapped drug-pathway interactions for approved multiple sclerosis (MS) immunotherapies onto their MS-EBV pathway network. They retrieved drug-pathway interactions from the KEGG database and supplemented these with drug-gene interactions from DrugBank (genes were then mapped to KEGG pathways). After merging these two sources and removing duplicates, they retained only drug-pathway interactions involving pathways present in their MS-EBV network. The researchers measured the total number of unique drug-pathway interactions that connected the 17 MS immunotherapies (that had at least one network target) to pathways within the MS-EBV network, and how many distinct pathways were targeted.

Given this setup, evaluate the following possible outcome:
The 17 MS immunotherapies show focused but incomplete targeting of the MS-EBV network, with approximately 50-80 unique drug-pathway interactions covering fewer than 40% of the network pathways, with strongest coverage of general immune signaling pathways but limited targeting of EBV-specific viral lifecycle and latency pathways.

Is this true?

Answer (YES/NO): NO